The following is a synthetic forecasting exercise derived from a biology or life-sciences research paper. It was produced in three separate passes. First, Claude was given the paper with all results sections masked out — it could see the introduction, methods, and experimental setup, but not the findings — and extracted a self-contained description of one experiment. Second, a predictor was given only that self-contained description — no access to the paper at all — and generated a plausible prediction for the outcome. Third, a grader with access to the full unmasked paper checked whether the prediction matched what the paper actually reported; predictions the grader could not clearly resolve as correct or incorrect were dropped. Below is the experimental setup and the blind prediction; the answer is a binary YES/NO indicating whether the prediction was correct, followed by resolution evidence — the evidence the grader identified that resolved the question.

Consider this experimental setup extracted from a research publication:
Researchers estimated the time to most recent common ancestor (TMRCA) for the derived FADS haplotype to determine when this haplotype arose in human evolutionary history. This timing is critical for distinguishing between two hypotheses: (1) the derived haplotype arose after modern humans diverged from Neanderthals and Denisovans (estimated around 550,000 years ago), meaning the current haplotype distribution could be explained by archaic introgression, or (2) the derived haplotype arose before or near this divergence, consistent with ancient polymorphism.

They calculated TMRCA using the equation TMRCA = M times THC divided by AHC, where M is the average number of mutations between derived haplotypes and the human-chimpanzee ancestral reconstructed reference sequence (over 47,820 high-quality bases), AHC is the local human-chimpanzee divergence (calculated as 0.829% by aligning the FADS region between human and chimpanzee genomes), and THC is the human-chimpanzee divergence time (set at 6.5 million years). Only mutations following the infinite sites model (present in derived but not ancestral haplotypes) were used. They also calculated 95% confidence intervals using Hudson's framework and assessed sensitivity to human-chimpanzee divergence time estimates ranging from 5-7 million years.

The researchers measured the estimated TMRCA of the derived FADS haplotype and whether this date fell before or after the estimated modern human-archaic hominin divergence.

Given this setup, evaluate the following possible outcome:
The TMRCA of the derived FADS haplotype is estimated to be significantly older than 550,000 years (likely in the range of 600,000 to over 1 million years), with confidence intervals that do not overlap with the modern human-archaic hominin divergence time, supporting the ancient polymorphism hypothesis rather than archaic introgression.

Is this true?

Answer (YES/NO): NO